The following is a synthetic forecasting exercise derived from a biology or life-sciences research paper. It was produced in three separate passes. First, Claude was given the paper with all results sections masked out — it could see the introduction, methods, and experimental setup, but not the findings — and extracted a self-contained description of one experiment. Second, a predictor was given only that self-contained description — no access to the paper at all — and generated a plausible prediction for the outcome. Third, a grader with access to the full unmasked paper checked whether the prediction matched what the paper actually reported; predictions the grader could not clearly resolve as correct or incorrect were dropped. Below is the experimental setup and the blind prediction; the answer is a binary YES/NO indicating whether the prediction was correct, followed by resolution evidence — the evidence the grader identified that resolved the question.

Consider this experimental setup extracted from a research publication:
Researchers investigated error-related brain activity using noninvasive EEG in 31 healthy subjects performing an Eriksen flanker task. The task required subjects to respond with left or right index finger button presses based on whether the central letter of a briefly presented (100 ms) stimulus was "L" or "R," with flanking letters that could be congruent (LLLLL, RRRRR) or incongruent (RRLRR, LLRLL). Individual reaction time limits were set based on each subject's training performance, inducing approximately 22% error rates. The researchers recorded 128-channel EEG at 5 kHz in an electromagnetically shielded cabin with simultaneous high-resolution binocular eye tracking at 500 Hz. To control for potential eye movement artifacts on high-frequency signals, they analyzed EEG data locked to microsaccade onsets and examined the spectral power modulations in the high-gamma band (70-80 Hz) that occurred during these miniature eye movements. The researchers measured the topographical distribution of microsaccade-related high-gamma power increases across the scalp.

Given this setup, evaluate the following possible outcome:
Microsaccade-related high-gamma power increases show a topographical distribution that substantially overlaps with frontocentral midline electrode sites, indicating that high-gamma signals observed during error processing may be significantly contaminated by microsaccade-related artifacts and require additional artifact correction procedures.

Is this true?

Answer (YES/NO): NO